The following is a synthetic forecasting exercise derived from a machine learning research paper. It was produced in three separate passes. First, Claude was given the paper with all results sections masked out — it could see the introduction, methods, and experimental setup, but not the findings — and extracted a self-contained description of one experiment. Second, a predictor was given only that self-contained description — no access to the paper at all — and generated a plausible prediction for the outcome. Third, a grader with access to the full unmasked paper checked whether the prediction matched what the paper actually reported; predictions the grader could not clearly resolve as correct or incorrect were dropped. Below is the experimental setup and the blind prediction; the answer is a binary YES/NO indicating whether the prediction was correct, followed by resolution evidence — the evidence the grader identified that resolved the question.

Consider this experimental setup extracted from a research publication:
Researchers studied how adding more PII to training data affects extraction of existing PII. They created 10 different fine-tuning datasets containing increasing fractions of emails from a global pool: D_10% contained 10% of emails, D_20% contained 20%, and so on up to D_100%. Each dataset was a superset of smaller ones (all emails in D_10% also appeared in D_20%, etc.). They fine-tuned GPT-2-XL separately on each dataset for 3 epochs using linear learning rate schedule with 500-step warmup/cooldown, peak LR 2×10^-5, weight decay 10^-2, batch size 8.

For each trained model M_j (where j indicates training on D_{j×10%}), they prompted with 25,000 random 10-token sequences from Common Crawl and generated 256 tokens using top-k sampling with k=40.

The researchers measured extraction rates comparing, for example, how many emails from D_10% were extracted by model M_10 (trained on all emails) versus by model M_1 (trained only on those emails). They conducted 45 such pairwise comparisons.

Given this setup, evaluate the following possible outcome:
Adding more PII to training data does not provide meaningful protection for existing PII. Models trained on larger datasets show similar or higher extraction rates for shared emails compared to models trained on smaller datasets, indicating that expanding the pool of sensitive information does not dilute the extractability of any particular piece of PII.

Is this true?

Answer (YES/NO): YES